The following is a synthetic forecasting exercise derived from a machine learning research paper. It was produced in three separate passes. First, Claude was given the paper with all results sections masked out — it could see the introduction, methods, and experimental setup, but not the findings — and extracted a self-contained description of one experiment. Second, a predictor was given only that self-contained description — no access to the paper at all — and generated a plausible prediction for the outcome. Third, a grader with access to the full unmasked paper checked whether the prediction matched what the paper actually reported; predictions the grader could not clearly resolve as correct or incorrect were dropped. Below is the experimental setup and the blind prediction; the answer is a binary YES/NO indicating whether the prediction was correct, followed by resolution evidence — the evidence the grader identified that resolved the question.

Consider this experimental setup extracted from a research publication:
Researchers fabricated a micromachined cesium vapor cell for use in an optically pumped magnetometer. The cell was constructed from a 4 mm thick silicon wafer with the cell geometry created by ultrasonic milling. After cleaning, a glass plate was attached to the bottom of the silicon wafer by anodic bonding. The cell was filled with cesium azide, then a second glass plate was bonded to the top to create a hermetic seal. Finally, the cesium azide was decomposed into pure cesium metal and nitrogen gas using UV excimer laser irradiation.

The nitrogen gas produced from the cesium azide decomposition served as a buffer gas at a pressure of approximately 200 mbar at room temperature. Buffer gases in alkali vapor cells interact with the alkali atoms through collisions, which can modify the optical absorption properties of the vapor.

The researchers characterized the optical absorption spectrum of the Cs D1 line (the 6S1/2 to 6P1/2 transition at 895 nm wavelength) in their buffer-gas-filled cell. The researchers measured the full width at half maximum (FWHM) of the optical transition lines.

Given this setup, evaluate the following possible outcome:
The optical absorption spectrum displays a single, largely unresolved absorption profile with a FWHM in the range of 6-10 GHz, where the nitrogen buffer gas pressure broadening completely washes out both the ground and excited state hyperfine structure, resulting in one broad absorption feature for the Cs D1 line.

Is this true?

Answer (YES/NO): NO